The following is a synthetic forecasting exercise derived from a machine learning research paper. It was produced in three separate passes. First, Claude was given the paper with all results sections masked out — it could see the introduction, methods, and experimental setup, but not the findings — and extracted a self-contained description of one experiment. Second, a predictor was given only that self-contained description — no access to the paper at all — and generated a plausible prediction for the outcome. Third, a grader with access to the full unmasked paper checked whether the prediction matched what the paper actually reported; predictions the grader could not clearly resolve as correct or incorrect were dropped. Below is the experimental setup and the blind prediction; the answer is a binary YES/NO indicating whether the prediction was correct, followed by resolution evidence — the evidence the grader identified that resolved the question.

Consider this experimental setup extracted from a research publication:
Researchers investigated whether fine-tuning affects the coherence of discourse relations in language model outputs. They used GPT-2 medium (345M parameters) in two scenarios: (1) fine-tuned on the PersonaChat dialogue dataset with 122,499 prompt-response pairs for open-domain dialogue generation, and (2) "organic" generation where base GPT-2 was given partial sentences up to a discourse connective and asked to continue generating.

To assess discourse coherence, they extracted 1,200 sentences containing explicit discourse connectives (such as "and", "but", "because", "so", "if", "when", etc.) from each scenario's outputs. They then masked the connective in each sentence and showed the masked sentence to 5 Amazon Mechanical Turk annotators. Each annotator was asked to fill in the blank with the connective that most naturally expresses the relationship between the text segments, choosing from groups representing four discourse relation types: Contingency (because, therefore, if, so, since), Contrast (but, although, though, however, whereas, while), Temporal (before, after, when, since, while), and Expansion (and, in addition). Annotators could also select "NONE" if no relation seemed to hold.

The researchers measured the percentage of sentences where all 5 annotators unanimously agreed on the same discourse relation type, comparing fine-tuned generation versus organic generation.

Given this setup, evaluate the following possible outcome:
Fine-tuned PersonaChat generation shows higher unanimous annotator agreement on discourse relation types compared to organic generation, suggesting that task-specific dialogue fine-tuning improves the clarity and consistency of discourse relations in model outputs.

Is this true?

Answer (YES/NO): YES